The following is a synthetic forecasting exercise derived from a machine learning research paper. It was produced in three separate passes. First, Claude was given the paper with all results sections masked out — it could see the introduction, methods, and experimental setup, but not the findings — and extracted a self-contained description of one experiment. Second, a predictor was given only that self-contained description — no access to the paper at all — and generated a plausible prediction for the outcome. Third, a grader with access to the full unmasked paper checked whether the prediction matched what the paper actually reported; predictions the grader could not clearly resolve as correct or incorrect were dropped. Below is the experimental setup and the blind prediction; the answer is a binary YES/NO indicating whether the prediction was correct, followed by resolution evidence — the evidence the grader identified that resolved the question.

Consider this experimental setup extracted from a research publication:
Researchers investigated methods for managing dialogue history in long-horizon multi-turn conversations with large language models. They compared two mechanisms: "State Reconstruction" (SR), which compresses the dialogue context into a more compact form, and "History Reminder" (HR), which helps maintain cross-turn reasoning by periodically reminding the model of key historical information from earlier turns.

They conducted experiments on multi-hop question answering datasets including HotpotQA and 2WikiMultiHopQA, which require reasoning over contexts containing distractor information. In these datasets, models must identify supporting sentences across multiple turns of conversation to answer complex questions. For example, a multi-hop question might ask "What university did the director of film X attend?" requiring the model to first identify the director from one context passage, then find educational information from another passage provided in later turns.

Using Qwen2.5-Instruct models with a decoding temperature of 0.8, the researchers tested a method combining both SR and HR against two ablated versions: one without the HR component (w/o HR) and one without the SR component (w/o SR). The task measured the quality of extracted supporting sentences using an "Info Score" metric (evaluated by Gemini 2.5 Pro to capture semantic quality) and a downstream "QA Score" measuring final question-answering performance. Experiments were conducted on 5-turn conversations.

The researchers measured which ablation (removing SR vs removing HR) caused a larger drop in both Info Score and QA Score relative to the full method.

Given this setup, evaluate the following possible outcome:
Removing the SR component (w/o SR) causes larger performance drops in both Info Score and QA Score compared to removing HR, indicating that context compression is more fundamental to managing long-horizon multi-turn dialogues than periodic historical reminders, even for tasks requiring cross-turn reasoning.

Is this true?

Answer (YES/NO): NO